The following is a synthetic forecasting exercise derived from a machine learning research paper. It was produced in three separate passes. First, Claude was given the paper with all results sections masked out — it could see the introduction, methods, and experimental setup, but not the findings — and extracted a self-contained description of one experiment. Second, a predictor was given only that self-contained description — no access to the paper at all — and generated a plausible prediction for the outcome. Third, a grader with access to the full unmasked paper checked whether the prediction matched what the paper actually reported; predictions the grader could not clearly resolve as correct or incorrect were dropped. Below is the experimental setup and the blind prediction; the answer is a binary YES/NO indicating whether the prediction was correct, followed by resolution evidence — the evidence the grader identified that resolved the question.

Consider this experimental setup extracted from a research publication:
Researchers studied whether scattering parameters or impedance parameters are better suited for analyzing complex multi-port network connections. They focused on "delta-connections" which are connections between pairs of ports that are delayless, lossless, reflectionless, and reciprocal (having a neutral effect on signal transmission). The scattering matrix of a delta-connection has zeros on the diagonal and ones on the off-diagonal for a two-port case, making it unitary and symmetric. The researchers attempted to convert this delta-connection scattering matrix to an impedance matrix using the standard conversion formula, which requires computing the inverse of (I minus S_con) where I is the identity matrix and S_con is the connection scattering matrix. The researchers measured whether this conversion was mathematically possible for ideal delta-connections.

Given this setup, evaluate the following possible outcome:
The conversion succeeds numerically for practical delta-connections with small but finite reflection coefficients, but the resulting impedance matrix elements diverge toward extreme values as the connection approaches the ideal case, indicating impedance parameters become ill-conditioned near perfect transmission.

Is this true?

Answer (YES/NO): NO